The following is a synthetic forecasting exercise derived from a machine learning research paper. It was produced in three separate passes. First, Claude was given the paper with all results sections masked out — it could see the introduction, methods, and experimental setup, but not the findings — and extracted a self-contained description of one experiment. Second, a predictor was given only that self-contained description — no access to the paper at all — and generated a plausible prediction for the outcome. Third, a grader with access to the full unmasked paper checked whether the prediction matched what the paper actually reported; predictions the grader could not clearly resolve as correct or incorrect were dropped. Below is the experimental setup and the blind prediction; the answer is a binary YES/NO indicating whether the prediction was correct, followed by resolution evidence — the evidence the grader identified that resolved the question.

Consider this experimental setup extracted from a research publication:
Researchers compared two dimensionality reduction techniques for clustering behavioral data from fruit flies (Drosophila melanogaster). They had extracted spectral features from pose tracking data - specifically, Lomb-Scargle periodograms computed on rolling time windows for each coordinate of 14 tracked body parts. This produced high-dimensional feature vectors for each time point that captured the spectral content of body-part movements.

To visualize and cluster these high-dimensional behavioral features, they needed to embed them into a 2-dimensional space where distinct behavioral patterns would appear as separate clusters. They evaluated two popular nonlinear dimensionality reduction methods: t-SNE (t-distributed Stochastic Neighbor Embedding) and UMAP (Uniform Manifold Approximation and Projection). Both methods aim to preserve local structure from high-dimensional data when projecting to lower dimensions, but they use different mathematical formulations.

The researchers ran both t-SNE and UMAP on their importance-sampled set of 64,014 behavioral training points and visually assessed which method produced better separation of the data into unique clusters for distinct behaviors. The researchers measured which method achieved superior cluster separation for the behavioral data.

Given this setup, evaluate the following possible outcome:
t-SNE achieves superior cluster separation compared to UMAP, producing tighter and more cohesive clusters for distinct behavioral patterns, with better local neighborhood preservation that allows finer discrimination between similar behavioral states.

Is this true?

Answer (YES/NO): NO